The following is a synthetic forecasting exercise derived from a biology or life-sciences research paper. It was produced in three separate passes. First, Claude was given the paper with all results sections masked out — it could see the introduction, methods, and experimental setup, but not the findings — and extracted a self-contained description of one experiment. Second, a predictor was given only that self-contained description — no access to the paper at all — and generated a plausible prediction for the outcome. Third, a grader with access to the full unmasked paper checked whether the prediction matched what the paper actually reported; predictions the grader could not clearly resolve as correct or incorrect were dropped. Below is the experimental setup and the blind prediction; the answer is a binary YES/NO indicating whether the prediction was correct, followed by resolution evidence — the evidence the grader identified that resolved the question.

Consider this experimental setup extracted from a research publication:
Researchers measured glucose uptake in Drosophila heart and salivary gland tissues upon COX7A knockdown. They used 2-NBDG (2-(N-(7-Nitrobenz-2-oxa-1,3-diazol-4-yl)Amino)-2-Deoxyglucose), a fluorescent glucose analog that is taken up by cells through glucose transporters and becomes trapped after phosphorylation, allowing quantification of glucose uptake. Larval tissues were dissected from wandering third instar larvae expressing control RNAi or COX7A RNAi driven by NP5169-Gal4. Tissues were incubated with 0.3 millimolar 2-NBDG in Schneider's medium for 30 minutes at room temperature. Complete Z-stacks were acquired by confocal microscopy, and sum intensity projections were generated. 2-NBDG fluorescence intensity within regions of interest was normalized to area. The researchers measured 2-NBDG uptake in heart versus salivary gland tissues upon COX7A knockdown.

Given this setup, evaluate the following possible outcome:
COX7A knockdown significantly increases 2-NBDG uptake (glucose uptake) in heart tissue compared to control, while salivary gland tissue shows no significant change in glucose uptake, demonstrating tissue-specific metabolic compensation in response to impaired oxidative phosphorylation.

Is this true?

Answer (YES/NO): NO